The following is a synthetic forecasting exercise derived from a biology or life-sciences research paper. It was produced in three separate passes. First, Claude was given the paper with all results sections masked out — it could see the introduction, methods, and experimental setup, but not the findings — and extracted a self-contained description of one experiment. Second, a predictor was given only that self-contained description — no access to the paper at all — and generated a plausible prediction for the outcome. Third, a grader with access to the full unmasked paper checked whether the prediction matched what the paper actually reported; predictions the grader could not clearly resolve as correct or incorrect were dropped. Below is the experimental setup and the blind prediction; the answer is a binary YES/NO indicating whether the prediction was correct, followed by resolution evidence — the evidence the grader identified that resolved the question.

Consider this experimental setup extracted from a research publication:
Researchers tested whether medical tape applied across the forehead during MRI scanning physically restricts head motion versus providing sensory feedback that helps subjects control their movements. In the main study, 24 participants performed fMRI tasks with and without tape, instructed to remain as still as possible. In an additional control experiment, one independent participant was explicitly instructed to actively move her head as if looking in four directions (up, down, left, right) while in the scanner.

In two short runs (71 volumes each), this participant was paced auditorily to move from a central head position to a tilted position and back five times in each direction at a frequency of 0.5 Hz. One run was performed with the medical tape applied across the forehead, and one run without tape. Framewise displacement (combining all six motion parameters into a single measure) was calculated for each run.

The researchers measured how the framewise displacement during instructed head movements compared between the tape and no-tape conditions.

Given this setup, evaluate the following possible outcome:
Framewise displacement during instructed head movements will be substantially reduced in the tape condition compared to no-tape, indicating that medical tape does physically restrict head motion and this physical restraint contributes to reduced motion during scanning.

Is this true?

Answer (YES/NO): NO